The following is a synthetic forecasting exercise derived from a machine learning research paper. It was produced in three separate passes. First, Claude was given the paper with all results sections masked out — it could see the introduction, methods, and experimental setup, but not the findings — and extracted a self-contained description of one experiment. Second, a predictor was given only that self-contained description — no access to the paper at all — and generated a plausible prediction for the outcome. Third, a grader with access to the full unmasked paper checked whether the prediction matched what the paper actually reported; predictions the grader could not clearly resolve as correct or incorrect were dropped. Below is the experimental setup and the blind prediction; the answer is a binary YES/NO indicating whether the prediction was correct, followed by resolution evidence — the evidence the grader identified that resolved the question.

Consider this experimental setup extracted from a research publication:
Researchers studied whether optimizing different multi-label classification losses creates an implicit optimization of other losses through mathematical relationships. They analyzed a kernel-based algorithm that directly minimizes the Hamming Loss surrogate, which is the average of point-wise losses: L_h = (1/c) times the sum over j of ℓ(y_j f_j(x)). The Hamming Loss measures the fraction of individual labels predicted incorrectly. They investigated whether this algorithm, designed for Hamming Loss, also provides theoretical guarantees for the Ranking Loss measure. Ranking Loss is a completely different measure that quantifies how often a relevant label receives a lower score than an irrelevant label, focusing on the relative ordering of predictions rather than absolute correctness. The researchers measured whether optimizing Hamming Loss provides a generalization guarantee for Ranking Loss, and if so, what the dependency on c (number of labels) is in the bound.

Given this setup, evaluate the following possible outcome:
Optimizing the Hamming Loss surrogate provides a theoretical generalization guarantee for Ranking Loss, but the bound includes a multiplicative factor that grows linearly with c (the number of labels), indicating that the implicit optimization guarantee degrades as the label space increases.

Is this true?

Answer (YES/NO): YES